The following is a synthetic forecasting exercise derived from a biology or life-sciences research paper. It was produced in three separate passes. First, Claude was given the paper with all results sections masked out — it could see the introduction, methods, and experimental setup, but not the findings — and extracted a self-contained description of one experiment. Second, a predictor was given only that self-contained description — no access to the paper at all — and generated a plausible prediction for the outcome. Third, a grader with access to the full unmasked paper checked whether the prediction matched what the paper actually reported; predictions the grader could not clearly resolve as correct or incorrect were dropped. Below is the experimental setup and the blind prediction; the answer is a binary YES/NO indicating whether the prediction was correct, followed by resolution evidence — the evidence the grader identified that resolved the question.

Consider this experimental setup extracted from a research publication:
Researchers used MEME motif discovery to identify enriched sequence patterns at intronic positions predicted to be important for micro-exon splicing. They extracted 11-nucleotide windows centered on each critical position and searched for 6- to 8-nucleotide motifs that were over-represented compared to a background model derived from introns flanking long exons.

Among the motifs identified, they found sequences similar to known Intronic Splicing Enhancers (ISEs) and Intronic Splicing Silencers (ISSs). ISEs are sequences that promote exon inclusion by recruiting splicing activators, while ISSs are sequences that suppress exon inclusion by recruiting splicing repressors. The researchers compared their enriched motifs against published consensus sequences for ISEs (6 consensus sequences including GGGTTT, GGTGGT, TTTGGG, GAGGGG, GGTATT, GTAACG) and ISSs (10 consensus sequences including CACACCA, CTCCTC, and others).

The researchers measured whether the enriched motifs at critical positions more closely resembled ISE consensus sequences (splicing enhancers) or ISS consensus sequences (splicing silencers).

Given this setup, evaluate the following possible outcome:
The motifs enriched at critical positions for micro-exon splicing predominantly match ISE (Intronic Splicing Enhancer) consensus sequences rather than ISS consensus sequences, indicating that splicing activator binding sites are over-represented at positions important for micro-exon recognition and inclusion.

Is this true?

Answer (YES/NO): NO